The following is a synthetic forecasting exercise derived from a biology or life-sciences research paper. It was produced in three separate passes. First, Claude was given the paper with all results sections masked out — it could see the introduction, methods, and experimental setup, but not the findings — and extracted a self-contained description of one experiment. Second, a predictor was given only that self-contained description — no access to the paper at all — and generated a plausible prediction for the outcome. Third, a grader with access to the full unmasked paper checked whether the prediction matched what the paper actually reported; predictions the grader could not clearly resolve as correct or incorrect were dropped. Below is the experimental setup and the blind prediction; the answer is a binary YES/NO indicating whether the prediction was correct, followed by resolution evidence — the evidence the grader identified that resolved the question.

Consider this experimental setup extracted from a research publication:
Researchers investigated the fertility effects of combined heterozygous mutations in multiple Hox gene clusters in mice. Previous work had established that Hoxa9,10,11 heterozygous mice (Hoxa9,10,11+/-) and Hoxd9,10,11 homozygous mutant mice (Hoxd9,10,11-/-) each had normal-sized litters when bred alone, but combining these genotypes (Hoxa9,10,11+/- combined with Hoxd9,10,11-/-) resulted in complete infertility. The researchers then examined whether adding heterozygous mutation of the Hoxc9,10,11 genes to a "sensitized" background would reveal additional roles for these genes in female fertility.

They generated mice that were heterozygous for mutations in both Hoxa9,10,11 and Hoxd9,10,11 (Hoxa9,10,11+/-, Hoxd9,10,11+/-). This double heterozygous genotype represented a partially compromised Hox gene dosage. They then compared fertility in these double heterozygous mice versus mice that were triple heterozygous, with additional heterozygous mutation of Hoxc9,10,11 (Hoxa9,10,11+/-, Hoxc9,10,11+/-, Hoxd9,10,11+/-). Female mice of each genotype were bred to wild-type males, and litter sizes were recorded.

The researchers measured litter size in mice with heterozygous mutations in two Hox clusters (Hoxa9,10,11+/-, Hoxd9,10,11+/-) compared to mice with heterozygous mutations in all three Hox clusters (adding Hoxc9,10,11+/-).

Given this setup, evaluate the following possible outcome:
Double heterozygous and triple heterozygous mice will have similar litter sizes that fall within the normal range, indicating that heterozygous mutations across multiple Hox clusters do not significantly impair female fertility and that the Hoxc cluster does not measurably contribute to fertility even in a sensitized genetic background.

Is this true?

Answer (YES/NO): NO